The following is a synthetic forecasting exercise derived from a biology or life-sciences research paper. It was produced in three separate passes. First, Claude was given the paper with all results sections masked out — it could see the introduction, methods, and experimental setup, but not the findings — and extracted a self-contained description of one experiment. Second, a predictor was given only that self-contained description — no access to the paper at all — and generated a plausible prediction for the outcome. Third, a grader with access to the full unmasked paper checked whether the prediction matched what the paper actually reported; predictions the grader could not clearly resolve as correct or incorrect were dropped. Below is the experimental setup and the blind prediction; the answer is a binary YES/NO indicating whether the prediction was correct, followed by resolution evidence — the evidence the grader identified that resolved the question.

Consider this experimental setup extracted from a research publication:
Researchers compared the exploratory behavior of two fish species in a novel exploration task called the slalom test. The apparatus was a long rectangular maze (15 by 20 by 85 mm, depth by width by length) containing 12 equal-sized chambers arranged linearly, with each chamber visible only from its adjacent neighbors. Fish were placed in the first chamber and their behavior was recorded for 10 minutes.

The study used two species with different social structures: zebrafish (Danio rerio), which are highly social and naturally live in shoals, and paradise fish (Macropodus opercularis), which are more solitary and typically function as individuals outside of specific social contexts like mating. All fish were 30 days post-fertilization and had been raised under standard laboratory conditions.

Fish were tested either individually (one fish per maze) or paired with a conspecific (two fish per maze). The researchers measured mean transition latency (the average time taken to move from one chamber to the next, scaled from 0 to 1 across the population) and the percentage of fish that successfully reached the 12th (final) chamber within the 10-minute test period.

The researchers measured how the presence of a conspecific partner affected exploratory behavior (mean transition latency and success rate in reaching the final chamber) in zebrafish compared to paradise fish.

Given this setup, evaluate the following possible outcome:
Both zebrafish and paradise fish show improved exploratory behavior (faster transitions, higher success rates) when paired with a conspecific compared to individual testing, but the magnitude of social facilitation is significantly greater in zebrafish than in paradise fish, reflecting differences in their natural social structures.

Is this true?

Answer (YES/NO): NO